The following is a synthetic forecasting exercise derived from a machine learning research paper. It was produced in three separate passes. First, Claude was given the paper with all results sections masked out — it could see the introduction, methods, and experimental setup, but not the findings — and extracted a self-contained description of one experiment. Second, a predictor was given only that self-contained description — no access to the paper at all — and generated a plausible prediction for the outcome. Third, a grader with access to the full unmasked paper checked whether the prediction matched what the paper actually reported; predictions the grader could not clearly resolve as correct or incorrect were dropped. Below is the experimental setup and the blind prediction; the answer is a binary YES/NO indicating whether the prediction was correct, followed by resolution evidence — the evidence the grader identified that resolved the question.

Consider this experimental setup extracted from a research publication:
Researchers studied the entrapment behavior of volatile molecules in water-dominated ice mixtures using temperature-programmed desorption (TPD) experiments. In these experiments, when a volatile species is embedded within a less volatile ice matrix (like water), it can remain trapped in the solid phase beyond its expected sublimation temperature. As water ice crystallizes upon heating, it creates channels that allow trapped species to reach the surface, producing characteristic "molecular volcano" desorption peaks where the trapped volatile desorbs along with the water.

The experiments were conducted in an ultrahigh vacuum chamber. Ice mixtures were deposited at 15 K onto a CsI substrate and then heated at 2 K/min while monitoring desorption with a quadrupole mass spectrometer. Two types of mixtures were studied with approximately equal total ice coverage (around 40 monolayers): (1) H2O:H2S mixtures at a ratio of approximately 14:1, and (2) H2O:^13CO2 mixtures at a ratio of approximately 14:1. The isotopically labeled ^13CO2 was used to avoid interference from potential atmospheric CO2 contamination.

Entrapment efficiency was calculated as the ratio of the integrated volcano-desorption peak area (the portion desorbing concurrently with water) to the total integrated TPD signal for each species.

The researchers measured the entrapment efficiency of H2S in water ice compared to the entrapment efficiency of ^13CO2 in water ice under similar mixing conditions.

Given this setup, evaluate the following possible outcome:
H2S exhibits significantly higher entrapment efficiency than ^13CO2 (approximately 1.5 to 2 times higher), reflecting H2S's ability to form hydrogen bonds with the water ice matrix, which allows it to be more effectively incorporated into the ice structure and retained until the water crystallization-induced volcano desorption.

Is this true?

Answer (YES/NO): YES